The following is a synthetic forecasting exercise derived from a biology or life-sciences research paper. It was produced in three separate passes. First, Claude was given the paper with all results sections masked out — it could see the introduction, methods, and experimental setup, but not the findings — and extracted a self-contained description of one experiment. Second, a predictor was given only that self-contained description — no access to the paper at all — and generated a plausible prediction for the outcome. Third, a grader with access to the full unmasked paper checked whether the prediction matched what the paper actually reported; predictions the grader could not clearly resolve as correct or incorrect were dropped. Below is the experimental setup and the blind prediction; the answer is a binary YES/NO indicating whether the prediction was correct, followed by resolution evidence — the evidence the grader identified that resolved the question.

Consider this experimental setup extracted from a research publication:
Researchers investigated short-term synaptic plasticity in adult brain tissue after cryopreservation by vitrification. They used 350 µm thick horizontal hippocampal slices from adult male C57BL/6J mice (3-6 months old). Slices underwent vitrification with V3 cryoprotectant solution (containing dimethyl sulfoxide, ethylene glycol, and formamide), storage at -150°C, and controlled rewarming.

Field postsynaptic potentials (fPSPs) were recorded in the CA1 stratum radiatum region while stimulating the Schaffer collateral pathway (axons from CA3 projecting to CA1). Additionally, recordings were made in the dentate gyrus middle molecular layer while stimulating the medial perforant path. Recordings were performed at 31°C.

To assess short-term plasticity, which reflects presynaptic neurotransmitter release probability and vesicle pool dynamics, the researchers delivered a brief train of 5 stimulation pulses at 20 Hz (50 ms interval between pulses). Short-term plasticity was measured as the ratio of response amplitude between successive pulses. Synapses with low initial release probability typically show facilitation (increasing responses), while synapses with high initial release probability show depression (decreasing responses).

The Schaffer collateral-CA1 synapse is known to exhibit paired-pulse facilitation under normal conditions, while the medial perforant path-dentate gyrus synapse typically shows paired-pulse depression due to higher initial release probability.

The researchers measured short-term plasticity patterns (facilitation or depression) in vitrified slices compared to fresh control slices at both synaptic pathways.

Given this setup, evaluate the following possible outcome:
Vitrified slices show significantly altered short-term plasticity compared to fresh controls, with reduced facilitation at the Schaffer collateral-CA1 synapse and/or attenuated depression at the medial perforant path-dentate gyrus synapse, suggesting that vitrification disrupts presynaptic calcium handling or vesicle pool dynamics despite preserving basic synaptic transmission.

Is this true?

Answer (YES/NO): YES